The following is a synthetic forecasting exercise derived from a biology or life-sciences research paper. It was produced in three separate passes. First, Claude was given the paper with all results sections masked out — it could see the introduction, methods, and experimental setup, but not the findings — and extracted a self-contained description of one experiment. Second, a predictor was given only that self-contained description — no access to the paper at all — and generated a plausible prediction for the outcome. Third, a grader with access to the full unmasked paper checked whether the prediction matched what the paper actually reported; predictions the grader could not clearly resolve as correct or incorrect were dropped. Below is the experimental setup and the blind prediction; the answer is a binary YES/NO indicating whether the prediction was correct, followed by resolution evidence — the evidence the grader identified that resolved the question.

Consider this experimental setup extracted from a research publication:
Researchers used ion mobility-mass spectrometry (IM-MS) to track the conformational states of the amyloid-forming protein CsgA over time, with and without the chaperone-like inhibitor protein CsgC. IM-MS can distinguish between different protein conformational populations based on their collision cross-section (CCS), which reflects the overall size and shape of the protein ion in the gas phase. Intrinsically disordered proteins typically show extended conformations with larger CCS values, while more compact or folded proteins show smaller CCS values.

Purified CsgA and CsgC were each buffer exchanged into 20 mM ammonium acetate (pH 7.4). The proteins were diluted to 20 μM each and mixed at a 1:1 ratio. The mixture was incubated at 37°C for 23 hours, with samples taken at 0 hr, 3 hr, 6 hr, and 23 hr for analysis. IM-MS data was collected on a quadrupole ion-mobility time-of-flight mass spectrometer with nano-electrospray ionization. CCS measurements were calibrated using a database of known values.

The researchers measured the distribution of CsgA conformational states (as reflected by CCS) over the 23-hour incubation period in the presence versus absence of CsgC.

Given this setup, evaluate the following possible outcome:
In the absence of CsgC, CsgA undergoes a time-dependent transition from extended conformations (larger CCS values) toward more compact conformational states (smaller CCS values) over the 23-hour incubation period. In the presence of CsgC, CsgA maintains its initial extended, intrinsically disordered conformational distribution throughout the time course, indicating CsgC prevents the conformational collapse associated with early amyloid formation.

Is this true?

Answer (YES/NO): NO